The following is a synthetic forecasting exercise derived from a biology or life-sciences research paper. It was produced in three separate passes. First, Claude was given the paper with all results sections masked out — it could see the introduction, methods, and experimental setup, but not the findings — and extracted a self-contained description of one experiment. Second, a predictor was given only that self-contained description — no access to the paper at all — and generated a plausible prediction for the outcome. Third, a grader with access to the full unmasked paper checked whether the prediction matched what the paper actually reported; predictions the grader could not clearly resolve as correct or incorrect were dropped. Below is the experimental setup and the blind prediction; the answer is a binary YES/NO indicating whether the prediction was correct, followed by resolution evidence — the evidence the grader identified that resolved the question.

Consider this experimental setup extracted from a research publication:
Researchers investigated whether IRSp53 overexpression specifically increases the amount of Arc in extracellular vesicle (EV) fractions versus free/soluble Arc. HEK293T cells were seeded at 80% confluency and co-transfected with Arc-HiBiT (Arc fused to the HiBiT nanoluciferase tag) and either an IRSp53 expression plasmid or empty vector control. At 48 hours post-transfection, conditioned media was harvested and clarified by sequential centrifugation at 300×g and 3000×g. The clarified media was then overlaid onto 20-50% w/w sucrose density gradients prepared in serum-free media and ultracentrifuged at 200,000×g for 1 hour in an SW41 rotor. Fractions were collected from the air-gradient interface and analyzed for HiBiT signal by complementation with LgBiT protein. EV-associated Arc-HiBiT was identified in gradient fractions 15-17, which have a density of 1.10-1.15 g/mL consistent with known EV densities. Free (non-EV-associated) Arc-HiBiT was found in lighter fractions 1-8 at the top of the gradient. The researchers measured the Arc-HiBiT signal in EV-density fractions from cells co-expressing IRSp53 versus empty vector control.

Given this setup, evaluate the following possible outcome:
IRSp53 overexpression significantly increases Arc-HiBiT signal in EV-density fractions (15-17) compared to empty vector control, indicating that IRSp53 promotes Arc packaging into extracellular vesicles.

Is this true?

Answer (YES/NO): YES